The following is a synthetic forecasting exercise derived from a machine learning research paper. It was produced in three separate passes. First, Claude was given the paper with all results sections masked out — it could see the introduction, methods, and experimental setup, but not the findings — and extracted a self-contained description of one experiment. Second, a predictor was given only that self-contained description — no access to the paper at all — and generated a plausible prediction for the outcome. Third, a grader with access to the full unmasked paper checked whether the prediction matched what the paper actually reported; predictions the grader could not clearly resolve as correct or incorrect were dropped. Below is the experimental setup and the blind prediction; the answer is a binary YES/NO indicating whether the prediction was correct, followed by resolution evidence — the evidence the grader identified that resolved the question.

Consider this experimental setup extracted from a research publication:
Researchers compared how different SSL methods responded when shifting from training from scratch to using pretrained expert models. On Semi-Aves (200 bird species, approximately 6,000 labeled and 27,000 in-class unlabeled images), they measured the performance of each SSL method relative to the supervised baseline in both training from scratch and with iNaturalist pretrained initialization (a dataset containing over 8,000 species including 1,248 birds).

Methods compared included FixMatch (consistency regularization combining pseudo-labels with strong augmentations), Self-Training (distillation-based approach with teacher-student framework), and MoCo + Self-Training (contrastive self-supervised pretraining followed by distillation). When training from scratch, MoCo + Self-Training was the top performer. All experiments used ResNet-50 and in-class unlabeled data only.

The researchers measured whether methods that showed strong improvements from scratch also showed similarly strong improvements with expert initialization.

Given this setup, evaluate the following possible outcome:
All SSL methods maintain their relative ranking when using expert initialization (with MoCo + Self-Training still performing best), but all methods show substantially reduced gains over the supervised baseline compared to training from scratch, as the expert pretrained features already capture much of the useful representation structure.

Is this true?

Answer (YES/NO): NO